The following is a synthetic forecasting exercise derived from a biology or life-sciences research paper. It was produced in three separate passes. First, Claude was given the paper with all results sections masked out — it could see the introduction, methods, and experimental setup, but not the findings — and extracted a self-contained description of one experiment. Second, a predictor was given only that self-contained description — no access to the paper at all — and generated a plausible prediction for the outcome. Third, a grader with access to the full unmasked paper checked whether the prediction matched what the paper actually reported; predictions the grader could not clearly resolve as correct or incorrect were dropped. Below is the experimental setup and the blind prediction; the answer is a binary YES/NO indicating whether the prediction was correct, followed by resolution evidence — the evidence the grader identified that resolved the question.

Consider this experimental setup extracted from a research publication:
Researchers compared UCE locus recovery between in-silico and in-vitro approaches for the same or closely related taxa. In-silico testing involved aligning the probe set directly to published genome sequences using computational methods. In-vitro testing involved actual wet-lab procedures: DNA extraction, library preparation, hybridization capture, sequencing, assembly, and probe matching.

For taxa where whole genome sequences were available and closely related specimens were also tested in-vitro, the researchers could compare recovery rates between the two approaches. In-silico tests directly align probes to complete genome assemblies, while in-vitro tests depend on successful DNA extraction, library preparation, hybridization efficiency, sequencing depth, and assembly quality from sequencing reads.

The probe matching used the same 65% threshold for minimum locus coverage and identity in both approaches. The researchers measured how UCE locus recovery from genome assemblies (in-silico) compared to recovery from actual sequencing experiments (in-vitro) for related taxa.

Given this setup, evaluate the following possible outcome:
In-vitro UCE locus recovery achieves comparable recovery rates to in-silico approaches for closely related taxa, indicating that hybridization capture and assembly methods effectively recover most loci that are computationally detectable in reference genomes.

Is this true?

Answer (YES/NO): YES